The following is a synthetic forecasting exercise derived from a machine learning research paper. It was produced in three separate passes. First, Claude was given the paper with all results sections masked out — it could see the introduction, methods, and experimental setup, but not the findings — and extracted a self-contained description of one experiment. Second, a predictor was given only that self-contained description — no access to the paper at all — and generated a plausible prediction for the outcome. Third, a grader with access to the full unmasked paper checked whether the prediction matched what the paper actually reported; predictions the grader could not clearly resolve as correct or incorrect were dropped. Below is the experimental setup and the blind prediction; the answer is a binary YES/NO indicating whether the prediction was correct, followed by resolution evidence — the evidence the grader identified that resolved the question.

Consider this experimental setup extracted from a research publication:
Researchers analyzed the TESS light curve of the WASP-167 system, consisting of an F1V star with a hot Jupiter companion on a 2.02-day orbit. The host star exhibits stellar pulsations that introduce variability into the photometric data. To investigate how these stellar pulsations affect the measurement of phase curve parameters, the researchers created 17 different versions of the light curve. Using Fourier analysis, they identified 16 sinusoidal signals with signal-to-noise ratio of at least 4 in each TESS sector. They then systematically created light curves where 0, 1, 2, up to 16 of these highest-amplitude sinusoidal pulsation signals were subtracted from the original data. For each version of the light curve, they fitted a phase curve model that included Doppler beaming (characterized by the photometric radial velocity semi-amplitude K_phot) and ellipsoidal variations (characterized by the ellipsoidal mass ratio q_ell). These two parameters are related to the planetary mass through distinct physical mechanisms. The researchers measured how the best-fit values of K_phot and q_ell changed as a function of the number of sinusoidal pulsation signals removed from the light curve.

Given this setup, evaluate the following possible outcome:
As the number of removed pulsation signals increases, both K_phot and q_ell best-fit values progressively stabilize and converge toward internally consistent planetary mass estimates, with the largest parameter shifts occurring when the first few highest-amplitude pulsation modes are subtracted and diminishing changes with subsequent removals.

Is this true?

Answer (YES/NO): YES